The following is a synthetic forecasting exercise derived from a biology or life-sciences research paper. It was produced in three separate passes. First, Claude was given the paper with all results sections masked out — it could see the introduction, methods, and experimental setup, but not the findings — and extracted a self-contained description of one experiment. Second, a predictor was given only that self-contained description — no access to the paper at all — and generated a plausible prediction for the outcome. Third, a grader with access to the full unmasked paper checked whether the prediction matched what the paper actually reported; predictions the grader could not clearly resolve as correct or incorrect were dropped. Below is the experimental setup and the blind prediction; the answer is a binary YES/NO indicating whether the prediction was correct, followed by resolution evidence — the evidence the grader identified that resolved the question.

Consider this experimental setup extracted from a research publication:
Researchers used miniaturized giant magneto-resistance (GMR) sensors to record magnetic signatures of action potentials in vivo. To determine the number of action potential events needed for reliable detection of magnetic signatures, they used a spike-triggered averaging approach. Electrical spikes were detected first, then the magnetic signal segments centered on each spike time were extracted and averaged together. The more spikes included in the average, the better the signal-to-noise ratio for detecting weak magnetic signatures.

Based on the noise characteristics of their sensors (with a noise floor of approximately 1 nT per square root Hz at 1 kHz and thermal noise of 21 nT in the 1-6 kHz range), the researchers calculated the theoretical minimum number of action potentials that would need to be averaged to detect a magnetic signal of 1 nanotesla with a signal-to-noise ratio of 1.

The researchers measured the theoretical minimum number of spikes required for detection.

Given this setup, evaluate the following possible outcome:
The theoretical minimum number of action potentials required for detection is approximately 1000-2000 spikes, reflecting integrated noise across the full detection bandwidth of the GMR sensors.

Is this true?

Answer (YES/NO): NO